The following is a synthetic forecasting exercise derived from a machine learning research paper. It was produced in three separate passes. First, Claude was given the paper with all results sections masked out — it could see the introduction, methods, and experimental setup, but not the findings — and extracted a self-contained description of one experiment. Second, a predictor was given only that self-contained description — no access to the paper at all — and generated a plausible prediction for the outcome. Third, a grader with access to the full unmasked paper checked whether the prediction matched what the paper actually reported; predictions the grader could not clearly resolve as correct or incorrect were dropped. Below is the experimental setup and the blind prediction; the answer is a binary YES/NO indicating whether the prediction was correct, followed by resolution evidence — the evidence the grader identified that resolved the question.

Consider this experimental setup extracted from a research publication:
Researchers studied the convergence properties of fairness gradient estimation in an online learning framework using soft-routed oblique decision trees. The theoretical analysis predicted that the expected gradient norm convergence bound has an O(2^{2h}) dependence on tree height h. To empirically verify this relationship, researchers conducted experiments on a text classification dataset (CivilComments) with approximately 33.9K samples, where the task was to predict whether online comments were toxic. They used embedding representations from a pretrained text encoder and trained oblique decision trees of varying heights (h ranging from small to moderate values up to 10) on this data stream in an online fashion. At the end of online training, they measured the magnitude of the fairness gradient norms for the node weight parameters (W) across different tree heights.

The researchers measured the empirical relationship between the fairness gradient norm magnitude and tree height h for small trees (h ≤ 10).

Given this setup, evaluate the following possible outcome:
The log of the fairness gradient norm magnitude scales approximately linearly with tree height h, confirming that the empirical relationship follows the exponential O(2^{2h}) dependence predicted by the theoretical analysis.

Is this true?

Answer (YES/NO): NO